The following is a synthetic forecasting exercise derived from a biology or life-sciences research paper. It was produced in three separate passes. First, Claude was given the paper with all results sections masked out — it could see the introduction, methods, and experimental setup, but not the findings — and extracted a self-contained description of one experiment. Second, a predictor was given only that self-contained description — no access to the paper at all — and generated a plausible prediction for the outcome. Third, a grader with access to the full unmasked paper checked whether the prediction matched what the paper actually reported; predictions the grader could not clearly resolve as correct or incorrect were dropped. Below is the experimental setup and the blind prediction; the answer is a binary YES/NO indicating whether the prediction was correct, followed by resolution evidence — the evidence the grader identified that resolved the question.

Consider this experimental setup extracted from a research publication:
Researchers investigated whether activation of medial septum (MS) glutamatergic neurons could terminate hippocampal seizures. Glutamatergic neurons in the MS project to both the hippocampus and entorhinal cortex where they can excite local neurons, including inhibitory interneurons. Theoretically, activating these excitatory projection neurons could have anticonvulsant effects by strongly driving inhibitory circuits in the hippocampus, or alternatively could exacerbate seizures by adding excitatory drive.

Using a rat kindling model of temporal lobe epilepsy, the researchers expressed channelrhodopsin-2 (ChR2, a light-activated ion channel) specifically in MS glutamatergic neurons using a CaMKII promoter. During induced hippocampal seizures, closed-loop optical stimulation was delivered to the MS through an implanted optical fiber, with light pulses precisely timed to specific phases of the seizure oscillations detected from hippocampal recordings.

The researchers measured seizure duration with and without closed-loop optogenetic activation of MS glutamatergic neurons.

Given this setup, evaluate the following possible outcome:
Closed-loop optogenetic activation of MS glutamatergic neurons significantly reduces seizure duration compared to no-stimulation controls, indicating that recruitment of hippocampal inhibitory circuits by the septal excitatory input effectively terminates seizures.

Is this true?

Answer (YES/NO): NO